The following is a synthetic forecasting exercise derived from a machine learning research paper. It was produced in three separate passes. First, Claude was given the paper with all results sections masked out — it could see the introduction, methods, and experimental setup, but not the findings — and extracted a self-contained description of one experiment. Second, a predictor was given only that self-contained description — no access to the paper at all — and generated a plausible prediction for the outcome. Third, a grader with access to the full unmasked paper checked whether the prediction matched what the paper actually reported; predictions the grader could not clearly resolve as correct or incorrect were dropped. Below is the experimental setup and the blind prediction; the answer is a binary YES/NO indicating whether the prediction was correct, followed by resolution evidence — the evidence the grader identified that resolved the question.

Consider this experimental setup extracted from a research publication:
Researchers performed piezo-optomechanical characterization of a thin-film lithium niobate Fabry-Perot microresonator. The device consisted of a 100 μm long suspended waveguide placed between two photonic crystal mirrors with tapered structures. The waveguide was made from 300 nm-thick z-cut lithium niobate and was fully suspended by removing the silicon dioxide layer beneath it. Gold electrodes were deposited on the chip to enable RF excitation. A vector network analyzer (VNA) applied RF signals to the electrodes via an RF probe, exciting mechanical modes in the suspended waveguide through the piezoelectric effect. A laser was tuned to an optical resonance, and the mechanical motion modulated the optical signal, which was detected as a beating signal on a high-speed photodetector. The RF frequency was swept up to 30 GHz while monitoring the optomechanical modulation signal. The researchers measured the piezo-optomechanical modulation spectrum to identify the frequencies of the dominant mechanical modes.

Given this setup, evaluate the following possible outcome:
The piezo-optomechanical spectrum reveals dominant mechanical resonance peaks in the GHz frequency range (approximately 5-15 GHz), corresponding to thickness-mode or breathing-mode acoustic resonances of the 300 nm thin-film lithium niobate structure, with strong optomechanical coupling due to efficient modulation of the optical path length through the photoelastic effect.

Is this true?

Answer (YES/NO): NO